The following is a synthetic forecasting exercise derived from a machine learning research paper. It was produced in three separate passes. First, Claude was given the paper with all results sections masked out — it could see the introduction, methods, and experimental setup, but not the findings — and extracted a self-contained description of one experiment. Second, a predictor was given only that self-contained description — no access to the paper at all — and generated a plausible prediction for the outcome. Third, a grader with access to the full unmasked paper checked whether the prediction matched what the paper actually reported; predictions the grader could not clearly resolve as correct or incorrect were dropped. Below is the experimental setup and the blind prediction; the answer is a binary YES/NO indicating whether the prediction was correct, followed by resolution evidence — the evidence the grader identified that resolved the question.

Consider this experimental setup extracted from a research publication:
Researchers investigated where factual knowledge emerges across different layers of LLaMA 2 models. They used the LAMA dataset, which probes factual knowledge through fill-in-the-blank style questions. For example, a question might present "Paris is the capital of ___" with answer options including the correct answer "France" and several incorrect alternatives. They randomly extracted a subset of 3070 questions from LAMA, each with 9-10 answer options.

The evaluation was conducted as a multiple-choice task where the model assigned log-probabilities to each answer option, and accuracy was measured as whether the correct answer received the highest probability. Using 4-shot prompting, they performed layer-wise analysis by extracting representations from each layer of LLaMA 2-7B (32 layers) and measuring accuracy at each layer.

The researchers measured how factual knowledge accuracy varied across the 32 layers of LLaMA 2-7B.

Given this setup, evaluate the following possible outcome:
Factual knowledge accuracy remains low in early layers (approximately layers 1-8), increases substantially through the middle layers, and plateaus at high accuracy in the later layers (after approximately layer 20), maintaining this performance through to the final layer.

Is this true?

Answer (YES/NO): NO